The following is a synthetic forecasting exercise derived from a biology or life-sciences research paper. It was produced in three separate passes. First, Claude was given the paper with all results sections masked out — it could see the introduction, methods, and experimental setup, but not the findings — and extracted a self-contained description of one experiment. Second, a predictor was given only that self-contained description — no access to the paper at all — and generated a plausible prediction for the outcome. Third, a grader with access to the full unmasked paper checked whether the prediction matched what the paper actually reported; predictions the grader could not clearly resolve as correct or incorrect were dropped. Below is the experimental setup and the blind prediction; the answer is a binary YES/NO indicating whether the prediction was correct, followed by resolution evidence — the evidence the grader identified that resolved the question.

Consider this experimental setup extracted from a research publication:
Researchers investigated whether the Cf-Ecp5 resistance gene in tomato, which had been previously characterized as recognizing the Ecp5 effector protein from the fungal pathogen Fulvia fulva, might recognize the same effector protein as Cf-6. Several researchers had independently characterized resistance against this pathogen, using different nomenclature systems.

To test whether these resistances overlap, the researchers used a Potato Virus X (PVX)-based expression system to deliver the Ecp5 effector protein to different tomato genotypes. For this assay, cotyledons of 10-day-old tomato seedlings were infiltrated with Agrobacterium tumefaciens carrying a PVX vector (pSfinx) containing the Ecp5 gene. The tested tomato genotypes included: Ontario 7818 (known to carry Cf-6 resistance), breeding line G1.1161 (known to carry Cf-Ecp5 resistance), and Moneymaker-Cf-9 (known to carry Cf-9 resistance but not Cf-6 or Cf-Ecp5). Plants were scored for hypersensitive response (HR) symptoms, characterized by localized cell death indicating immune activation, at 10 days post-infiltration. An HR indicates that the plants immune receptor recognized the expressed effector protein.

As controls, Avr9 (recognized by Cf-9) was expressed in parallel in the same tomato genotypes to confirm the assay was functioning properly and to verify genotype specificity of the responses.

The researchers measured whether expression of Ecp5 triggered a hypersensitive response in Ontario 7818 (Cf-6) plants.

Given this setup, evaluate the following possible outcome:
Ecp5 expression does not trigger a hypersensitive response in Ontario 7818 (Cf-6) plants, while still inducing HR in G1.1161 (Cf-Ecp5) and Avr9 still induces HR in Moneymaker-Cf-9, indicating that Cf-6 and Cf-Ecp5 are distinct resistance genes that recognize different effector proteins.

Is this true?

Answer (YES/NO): NO